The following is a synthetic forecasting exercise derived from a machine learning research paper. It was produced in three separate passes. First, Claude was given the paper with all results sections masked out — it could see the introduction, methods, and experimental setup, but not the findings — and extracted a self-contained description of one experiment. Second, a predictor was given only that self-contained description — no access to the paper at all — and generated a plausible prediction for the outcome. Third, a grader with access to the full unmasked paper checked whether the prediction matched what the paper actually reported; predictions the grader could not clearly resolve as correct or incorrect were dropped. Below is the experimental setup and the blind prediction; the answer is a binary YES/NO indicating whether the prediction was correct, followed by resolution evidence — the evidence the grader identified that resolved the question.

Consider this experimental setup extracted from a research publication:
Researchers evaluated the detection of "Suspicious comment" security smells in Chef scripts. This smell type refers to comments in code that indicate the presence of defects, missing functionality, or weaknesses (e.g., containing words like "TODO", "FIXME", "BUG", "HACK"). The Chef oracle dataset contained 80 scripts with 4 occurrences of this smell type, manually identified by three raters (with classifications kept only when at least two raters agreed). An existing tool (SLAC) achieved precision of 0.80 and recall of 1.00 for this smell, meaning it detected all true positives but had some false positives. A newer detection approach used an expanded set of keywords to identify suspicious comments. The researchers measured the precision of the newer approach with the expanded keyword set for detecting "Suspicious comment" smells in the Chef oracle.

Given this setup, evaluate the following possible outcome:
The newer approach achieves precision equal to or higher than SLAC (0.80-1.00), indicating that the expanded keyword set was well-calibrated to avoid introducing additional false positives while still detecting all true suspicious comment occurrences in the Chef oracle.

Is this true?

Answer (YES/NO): NO